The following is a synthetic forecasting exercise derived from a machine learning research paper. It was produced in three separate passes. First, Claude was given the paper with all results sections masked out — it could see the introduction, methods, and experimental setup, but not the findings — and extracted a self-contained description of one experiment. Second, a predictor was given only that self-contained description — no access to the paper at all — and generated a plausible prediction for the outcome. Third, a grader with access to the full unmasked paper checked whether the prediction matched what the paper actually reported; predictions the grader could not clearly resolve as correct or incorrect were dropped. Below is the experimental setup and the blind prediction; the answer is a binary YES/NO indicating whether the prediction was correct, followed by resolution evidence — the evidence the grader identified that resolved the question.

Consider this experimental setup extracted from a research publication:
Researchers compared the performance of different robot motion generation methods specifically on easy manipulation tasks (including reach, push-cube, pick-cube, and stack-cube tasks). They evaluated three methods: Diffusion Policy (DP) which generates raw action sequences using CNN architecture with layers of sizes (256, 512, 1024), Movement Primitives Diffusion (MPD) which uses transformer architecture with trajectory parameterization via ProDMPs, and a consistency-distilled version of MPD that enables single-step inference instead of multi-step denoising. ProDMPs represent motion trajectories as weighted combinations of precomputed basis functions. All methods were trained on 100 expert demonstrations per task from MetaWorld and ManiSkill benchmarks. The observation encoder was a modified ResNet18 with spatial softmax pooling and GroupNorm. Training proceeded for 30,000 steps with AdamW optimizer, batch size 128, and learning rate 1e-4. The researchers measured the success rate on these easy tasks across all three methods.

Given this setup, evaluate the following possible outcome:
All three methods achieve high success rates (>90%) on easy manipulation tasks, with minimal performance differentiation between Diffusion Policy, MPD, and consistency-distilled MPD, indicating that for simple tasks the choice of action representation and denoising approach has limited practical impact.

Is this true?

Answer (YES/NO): YES